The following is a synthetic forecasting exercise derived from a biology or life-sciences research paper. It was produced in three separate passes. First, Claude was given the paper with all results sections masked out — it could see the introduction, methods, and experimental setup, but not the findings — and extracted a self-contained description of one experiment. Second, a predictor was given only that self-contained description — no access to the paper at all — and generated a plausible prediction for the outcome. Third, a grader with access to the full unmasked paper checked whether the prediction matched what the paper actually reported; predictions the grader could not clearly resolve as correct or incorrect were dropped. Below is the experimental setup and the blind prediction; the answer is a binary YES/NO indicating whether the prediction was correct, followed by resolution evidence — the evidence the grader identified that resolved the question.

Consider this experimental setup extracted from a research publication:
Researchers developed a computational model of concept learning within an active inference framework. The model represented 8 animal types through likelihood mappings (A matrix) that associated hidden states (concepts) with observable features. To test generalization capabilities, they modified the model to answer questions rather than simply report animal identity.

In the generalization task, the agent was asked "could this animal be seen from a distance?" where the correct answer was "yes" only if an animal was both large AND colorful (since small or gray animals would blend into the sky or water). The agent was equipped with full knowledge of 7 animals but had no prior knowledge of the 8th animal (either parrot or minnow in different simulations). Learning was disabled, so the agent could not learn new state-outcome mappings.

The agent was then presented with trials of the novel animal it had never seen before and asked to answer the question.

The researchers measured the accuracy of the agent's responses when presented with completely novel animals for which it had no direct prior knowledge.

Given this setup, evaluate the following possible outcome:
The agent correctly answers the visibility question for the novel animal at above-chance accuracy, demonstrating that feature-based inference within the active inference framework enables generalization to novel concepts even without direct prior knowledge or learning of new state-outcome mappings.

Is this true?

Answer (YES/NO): YES